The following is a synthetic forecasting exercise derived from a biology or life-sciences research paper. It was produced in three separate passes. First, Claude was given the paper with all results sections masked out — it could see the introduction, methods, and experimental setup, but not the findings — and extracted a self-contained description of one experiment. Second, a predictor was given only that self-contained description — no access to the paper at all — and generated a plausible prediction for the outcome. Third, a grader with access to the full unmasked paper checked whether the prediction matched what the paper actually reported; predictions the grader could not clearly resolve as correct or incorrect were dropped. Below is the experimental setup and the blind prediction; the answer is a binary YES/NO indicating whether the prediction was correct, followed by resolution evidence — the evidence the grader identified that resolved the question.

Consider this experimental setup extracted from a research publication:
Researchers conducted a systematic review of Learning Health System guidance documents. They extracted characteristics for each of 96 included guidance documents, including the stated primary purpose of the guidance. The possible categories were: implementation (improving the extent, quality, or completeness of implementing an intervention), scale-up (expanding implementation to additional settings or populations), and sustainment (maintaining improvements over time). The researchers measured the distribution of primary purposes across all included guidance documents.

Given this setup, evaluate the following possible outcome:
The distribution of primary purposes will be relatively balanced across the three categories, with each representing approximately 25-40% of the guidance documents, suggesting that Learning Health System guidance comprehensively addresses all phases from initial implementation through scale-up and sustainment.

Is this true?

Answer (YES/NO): NO